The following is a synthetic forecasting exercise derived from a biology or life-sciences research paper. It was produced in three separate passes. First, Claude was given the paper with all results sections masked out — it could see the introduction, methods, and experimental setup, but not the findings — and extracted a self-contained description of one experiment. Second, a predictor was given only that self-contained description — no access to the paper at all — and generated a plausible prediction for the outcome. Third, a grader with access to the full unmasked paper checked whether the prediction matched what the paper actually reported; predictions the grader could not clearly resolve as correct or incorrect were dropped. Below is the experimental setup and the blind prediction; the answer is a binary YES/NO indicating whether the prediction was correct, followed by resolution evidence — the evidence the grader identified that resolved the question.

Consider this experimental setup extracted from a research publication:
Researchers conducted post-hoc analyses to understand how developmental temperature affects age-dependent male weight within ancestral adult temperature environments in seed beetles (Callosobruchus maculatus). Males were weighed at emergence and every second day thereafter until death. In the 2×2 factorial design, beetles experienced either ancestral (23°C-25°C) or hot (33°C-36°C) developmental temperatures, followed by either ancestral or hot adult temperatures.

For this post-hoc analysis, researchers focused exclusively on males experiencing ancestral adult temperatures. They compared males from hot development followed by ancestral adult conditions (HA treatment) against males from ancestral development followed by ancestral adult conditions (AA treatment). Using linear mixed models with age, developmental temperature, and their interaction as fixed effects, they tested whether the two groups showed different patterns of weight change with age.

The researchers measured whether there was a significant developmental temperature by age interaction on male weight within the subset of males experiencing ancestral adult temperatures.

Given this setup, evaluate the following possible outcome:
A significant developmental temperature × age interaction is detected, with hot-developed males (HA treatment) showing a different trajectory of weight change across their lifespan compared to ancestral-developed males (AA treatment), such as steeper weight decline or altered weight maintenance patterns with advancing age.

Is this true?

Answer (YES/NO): YES